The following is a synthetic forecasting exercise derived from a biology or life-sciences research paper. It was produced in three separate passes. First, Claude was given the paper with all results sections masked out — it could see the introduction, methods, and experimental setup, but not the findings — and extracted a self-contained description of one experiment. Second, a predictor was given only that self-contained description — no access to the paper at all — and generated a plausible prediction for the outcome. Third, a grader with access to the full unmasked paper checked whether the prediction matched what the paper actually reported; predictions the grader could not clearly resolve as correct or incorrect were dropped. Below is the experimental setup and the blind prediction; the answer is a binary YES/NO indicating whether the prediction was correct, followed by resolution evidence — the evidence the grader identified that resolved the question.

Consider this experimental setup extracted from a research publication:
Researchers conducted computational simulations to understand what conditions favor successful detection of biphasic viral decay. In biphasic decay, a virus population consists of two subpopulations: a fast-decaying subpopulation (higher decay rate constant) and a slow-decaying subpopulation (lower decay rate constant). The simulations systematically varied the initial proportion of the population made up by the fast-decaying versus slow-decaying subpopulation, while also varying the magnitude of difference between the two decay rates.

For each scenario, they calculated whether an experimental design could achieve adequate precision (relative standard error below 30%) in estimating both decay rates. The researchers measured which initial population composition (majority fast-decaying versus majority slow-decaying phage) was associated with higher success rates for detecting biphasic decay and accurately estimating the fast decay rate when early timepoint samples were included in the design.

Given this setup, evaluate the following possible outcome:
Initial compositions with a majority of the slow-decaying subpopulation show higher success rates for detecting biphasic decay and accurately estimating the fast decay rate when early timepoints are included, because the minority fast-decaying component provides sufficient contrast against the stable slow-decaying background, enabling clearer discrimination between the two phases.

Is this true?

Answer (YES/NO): NO